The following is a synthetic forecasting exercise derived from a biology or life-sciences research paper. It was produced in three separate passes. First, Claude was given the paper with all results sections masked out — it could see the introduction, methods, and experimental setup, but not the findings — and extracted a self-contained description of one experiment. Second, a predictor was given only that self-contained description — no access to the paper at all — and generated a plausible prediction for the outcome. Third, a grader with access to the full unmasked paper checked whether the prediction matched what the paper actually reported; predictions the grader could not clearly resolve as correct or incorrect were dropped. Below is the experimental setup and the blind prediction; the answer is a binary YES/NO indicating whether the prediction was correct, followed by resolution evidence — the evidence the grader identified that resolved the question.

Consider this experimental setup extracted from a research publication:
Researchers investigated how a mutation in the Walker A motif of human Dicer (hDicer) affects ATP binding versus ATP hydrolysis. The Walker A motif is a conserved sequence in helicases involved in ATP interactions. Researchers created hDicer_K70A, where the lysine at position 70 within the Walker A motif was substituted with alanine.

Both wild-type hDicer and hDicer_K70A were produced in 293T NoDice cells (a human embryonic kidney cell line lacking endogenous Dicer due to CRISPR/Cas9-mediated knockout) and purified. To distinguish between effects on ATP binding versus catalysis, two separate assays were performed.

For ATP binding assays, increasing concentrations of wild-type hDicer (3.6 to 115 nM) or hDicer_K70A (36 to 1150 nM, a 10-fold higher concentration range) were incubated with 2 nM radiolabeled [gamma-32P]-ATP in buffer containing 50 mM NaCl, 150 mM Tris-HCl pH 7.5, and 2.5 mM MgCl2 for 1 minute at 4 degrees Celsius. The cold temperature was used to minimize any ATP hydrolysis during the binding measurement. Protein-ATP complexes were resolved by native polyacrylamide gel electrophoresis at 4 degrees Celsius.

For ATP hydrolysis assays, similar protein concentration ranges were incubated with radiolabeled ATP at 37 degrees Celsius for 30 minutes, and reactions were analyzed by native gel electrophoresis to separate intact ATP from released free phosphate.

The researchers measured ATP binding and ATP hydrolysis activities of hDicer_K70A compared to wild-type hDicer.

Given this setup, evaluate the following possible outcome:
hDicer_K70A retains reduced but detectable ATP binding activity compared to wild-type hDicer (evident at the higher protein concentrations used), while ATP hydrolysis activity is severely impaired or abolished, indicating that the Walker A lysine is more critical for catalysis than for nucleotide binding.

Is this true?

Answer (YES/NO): NO